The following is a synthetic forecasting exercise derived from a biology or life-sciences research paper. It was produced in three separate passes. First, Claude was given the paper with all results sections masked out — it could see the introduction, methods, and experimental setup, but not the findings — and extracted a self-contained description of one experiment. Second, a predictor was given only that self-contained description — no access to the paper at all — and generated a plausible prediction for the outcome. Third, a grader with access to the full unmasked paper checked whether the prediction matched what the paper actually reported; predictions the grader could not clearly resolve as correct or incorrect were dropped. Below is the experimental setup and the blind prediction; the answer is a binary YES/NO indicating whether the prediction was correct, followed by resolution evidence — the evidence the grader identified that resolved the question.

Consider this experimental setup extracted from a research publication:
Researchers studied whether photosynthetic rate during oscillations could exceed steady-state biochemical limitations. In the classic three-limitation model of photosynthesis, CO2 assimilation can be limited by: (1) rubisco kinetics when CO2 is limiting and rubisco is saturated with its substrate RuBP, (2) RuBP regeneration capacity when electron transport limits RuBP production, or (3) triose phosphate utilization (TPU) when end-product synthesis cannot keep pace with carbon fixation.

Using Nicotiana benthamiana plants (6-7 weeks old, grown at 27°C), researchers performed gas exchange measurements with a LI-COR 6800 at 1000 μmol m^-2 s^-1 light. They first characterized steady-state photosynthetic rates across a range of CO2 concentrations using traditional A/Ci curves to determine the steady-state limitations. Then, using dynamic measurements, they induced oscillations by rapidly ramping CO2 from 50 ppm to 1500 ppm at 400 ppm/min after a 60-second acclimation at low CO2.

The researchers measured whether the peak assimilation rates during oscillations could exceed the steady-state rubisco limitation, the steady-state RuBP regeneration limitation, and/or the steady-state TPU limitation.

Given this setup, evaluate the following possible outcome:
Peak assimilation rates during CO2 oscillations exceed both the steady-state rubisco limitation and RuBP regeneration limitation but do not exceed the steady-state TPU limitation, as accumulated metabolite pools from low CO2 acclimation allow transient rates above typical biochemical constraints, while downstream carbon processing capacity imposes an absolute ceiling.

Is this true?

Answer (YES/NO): NO